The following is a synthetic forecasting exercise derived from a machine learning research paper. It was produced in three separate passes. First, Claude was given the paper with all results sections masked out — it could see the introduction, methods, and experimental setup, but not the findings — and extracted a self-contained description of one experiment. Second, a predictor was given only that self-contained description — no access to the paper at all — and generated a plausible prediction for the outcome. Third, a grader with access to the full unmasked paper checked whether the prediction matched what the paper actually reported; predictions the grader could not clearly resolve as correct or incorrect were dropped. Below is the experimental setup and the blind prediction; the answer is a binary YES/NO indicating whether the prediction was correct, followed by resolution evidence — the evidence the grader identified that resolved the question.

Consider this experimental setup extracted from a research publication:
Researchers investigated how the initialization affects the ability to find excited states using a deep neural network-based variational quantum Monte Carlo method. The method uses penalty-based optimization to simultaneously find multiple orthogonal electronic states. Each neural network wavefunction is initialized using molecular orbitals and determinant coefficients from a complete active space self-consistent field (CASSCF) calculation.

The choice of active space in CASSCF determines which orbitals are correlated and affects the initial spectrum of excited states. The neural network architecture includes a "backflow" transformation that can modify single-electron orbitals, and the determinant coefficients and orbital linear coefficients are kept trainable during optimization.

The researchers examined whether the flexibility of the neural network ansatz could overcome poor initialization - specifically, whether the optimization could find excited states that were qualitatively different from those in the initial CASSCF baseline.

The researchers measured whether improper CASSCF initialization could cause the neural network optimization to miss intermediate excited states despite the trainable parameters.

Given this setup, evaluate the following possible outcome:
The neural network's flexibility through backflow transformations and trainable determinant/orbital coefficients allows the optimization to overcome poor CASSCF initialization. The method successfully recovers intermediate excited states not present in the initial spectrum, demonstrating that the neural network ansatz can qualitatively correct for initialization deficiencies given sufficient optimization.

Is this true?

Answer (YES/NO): NO